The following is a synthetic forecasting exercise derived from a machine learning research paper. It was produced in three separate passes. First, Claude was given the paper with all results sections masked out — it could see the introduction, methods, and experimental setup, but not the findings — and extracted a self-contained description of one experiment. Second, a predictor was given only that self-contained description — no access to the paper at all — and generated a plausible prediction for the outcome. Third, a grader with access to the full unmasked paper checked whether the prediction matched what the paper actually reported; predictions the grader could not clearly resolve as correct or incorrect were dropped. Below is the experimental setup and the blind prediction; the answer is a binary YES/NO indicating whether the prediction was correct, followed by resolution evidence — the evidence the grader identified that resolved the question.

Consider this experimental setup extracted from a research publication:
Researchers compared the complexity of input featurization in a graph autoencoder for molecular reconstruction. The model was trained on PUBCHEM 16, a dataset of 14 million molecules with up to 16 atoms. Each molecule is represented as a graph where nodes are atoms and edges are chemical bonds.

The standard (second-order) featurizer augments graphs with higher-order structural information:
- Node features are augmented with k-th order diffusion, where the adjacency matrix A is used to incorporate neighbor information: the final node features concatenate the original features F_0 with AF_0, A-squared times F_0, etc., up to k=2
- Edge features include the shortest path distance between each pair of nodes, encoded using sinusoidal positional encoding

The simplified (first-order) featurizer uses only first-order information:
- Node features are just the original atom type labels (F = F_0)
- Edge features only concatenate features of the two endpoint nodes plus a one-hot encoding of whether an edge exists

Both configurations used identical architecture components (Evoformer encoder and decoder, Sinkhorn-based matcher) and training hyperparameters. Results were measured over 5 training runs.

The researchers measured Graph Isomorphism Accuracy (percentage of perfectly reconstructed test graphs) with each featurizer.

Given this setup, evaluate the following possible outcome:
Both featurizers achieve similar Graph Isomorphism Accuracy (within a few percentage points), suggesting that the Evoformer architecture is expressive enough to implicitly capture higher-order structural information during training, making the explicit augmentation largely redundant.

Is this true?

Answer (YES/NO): NO